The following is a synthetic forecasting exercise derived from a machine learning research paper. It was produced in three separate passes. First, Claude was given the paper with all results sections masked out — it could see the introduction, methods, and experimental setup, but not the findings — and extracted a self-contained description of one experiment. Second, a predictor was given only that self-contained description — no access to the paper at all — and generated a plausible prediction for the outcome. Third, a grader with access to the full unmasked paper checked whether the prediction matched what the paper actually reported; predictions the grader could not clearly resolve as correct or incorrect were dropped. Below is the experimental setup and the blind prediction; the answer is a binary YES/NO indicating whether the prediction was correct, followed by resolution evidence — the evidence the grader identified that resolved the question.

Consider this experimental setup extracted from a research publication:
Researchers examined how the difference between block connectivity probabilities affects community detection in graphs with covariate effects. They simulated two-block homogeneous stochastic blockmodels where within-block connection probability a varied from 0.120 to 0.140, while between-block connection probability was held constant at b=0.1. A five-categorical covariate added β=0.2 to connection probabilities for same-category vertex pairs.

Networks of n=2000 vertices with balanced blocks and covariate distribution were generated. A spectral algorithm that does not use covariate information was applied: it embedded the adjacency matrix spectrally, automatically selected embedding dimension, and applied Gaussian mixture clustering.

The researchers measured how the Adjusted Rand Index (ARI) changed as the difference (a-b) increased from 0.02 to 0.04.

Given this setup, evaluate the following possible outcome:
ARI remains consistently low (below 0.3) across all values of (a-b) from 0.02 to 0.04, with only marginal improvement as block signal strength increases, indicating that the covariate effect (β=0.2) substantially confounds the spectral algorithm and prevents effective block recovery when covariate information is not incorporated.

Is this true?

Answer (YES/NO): YES